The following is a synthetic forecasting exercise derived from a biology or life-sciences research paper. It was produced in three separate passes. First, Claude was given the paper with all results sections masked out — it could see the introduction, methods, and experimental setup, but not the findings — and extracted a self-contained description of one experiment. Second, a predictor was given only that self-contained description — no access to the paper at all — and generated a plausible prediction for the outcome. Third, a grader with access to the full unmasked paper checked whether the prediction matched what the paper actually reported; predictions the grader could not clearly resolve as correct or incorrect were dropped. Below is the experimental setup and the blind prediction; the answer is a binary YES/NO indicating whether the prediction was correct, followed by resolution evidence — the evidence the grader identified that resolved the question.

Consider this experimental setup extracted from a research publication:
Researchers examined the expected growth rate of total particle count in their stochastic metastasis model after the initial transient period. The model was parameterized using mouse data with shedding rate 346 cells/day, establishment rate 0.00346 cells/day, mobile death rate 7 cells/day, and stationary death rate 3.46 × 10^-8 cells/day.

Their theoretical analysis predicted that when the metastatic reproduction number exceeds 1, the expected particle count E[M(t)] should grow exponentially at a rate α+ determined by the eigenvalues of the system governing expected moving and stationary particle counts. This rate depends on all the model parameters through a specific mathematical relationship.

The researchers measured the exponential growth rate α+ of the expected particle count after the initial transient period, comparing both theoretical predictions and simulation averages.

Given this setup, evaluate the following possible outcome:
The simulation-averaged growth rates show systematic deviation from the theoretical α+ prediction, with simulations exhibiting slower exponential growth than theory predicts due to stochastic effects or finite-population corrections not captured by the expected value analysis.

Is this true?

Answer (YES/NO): NO